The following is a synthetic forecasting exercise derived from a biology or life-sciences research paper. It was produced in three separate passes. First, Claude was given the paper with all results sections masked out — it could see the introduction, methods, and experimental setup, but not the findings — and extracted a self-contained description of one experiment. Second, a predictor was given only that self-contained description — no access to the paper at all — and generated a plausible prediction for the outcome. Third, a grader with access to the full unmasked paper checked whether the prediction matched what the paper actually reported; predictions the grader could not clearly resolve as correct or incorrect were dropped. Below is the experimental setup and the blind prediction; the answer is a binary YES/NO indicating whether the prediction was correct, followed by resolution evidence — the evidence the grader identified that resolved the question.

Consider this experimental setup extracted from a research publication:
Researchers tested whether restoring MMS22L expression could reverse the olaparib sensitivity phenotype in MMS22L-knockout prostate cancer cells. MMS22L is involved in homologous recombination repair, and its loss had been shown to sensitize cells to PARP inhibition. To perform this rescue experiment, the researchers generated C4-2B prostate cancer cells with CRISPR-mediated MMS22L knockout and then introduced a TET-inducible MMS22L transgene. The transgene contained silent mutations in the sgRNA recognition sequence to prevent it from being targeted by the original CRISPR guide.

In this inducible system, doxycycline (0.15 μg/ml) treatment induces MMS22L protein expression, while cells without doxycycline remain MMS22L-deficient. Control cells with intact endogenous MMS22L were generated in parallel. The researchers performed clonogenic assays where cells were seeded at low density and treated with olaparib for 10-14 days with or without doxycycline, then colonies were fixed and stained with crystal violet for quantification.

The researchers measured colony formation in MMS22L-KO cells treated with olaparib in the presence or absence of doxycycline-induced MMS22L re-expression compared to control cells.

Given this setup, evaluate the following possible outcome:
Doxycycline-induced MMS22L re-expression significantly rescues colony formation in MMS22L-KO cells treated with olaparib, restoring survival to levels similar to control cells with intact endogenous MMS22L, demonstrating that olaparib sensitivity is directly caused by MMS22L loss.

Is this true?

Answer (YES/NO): YES